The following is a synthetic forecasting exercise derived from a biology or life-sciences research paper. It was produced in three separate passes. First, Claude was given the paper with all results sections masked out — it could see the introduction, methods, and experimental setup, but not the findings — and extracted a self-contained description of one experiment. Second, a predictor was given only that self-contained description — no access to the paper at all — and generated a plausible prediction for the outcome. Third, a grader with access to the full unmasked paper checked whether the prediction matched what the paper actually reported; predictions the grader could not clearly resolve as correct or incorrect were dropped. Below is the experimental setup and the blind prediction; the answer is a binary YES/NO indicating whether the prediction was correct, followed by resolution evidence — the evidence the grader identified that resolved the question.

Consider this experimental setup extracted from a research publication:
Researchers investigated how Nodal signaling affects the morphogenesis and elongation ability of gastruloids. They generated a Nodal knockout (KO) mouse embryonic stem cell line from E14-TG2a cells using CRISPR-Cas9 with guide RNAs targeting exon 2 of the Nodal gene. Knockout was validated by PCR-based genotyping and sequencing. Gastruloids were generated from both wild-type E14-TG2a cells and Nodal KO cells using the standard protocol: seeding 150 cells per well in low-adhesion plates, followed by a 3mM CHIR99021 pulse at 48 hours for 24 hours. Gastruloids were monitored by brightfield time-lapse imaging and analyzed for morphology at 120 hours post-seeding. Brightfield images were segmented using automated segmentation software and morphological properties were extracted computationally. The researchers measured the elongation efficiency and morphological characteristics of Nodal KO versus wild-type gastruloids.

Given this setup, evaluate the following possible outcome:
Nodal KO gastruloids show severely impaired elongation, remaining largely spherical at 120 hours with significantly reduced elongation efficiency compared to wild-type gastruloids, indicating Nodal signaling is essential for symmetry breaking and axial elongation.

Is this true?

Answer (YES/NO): YES